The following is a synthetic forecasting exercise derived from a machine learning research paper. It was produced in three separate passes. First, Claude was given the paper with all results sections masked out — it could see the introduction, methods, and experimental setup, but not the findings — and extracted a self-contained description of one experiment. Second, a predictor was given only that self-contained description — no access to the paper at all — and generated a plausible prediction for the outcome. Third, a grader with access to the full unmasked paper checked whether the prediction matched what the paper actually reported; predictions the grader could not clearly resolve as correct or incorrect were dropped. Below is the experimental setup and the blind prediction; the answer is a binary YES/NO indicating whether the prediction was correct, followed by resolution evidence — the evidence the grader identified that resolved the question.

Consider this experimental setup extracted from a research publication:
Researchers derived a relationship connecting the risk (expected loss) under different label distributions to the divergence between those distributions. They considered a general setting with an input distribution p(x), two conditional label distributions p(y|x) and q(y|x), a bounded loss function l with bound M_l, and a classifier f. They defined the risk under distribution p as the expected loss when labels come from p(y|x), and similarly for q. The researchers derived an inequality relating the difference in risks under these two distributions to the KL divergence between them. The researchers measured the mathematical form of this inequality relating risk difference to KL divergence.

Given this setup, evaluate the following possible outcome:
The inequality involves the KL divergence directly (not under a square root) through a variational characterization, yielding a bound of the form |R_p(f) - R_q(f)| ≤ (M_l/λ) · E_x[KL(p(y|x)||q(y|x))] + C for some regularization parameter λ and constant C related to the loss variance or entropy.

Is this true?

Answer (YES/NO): NO